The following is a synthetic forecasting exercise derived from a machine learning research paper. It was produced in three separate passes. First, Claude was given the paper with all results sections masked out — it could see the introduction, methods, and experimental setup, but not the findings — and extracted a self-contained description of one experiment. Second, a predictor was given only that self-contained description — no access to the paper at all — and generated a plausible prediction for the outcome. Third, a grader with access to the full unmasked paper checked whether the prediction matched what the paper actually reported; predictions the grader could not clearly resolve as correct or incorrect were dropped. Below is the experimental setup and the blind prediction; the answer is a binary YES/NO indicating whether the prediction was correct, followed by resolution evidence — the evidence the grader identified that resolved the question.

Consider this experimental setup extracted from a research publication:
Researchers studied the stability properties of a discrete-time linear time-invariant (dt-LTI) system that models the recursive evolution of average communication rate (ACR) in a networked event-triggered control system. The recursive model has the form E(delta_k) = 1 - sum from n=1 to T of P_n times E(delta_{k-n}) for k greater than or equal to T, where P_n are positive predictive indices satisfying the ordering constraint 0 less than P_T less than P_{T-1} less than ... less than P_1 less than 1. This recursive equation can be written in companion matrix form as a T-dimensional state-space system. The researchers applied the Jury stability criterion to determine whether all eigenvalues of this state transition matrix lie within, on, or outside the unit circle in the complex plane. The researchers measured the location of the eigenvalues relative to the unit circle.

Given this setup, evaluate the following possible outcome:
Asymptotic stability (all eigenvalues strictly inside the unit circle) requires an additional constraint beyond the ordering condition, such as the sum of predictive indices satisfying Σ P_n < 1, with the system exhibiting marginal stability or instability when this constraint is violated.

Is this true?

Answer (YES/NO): NO